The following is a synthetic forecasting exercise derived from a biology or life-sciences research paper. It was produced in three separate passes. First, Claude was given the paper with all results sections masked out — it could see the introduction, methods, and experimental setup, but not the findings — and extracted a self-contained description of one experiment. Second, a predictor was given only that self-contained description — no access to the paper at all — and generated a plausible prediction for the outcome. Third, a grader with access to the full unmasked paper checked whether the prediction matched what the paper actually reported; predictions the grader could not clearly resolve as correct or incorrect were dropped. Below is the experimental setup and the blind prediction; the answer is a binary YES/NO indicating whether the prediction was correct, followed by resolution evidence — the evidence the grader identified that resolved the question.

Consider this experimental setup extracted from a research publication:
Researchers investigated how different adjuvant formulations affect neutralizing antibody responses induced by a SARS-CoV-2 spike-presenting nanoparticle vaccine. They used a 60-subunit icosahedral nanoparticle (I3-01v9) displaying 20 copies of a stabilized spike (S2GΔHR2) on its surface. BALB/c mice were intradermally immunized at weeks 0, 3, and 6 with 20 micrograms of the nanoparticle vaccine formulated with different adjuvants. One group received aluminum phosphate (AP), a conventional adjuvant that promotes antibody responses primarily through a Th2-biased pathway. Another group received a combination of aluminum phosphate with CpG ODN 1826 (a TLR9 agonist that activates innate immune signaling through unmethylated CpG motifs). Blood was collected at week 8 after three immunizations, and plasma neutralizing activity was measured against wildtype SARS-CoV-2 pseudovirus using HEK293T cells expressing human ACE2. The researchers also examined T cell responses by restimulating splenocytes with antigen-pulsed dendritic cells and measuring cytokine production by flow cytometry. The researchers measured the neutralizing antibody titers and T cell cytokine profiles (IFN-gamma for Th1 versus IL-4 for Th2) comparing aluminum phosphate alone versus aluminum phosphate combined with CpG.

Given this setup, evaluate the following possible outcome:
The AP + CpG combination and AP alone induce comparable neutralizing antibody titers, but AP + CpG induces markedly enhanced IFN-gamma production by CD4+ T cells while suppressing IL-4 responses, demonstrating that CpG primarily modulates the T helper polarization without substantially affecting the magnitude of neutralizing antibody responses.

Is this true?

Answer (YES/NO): NO